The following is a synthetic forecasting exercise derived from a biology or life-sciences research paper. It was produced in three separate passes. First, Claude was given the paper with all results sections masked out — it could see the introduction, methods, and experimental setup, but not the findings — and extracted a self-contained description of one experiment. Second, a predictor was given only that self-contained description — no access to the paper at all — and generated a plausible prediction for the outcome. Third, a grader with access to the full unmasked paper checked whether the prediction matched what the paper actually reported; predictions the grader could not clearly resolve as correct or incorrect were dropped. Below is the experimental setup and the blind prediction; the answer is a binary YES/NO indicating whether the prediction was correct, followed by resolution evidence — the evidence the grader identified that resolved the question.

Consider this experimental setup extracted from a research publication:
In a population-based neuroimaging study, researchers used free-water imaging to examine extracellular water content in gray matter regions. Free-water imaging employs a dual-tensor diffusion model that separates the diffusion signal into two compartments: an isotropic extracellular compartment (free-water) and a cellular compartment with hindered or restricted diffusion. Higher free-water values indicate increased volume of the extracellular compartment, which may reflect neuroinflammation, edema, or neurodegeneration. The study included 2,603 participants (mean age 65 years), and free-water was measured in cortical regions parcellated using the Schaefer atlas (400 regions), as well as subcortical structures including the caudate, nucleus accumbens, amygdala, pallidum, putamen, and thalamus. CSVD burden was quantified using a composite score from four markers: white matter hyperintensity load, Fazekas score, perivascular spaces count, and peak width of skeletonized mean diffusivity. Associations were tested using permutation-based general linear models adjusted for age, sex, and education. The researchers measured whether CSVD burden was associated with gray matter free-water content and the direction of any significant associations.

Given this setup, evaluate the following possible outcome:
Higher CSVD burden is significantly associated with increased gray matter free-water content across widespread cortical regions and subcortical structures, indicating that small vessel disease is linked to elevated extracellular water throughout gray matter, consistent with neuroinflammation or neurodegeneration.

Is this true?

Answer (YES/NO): YES